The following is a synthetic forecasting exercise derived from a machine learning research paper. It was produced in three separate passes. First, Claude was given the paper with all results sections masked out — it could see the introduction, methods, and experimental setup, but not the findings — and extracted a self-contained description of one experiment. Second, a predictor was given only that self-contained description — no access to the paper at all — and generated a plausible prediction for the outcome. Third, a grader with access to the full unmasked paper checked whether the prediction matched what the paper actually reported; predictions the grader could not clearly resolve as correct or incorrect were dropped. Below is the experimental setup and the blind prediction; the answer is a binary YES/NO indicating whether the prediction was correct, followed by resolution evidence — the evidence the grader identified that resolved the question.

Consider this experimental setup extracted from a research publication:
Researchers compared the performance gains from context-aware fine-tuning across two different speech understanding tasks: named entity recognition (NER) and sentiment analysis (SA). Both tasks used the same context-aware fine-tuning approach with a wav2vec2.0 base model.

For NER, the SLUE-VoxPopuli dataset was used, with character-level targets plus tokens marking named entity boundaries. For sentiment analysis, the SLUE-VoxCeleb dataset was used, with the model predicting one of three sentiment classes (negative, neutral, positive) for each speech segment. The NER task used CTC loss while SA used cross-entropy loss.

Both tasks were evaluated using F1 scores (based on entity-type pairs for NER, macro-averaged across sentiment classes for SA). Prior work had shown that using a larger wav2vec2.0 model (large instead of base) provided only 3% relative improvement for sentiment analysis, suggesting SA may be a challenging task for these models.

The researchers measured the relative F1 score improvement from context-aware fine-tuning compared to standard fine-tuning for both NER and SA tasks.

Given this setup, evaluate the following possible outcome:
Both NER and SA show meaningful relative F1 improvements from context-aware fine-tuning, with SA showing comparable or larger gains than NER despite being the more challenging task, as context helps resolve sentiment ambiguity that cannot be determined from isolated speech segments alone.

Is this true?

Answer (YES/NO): NO